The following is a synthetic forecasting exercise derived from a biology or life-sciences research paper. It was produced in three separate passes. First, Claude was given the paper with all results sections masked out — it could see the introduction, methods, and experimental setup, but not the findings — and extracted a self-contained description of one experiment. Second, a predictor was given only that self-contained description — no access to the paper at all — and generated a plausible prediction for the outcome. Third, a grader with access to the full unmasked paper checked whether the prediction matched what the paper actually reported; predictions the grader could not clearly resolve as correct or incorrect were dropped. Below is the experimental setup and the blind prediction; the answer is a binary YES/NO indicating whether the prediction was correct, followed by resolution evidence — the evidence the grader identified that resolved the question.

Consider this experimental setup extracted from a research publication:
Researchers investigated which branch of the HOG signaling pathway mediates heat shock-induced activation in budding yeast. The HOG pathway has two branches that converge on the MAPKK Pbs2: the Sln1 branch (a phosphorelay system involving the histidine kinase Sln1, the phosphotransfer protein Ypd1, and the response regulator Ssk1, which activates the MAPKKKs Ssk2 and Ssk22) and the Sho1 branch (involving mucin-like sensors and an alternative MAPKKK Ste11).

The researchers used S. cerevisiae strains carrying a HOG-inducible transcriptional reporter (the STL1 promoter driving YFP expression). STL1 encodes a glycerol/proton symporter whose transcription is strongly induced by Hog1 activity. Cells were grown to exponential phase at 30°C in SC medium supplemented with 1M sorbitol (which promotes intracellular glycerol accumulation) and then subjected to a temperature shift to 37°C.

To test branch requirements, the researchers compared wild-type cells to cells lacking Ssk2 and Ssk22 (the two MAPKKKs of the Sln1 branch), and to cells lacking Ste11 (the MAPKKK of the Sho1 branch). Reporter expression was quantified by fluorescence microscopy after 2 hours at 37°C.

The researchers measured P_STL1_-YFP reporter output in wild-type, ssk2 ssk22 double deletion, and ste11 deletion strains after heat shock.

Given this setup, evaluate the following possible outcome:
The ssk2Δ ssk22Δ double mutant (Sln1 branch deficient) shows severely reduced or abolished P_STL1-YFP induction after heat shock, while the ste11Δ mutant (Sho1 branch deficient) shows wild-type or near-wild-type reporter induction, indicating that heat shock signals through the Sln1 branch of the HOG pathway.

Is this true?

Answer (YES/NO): NO